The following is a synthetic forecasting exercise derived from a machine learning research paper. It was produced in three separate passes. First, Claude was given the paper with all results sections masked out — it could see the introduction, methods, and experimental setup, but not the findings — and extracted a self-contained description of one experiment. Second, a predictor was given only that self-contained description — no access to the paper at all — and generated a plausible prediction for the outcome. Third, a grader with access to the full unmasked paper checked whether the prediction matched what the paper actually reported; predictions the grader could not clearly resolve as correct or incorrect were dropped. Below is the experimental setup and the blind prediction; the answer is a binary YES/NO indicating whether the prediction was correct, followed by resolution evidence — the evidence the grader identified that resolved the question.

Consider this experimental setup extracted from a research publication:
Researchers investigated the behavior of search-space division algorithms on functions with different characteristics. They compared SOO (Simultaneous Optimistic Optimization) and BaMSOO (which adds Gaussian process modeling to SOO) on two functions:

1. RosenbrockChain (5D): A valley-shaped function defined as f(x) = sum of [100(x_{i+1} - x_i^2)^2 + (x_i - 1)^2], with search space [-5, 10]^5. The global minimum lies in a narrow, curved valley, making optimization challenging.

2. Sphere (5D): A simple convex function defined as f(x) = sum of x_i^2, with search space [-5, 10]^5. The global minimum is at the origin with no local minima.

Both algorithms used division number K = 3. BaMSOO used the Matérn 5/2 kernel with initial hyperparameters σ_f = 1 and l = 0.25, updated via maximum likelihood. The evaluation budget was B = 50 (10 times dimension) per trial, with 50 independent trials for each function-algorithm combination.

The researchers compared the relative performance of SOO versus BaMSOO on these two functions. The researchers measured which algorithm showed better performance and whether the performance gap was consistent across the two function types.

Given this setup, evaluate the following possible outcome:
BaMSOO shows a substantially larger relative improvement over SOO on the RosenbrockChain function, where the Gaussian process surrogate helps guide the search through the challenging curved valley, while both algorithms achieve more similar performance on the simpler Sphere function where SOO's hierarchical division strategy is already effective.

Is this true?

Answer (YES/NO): NO